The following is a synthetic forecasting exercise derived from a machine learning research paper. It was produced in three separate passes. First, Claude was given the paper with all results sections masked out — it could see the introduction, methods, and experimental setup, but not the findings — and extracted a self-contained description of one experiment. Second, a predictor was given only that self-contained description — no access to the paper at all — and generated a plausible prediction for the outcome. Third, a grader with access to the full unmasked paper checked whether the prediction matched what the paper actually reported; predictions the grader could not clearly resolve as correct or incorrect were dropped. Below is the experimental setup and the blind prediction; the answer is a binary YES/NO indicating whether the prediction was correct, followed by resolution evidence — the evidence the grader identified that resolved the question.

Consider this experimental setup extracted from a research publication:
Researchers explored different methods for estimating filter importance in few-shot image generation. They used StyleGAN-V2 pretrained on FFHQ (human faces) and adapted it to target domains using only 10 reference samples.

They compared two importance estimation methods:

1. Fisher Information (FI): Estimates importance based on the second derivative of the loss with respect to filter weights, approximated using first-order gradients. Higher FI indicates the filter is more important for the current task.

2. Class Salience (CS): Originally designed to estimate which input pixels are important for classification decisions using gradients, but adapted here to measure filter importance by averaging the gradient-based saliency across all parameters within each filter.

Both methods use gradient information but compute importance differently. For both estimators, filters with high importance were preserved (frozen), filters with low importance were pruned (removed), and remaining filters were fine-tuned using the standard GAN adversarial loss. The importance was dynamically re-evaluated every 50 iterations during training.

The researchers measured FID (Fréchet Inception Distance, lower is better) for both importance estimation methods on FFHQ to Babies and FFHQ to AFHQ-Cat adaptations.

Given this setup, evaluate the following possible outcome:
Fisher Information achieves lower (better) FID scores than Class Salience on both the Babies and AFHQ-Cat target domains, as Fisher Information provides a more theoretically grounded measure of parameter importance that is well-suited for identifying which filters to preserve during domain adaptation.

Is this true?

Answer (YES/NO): YES